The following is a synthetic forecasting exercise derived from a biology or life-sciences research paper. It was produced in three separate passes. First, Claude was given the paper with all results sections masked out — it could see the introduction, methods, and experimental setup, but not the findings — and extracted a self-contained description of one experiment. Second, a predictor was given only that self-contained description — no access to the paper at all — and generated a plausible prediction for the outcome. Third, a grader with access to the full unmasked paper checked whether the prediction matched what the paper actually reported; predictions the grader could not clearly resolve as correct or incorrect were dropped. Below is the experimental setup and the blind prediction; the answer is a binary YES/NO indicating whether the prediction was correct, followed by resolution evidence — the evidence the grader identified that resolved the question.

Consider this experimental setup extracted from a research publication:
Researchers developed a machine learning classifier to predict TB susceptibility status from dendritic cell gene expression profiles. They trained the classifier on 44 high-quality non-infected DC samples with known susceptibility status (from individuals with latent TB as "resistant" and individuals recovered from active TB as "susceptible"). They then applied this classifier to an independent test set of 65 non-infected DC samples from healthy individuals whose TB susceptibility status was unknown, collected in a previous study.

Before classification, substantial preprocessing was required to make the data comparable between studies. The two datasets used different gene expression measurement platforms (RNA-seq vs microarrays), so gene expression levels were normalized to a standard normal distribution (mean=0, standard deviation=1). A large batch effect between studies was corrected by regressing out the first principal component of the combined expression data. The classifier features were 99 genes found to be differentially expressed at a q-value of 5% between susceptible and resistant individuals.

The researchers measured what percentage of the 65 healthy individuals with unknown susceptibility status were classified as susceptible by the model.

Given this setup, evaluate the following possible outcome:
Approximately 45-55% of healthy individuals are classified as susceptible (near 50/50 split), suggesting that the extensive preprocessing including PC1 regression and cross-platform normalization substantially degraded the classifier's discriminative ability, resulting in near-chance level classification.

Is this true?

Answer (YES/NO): NO